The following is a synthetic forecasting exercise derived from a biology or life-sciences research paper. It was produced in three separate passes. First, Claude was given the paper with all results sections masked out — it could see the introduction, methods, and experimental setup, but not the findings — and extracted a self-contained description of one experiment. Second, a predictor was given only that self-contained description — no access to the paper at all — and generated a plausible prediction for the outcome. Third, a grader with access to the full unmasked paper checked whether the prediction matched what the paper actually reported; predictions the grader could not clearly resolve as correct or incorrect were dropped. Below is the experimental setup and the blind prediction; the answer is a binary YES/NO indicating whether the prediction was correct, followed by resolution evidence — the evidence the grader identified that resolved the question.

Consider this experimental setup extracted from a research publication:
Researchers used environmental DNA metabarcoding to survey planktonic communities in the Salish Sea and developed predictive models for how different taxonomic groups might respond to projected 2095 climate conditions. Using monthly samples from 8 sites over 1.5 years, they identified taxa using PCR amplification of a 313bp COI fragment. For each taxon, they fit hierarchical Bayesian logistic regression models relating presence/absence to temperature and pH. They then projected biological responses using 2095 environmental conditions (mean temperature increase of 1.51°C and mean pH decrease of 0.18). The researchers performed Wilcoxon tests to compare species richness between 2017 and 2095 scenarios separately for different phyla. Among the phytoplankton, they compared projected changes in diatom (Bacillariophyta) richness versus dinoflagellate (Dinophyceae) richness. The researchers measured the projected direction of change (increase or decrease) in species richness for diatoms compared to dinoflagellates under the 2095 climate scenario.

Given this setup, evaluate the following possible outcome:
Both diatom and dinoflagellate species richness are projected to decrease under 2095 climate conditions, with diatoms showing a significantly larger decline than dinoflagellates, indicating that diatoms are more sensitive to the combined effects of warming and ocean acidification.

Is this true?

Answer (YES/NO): NO